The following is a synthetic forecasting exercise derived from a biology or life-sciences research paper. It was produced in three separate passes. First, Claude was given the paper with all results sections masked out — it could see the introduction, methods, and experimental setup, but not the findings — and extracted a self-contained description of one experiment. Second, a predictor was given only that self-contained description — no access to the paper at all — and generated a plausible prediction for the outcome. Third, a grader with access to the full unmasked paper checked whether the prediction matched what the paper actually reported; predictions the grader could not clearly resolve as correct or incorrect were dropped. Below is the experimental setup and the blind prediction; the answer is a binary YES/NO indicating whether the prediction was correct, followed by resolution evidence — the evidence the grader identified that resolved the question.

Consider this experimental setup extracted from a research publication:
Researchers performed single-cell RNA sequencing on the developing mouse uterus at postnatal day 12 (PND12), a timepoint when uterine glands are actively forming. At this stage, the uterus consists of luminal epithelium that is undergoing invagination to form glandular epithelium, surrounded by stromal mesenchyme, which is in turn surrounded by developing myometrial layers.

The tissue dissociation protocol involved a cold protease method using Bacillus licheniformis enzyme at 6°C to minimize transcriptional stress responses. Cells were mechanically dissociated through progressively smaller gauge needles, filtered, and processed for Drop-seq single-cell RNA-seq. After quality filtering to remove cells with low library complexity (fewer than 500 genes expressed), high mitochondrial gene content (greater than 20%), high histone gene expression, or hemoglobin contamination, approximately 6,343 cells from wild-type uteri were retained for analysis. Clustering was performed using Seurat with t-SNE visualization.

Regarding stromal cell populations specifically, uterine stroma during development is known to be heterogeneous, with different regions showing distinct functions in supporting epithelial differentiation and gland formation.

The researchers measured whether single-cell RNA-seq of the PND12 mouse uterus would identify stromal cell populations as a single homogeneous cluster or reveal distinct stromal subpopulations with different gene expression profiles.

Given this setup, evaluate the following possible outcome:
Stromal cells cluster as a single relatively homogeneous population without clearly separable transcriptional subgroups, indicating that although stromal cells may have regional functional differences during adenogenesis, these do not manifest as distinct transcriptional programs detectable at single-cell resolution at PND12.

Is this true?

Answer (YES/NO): NO